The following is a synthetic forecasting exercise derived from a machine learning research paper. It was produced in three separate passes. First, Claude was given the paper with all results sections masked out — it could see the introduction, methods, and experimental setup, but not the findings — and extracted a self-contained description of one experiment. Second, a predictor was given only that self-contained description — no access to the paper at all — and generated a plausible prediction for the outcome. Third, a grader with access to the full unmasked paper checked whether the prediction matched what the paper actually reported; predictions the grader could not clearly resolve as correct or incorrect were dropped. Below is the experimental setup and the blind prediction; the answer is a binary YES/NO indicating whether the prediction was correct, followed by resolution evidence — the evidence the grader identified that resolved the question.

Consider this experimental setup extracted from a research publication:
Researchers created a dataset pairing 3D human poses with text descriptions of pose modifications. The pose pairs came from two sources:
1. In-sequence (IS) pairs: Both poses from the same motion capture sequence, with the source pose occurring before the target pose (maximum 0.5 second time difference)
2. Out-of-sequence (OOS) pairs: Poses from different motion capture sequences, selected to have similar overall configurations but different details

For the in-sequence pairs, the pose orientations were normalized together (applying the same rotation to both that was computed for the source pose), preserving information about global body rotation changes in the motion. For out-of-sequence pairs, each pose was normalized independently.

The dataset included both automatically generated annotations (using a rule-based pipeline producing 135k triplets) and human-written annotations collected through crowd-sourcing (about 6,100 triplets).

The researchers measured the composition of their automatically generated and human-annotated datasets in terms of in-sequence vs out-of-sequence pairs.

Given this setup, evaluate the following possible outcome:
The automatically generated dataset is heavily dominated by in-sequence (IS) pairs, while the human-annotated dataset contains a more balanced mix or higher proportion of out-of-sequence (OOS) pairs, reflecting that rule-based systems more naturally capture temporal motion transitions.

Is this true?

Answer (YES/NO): NO